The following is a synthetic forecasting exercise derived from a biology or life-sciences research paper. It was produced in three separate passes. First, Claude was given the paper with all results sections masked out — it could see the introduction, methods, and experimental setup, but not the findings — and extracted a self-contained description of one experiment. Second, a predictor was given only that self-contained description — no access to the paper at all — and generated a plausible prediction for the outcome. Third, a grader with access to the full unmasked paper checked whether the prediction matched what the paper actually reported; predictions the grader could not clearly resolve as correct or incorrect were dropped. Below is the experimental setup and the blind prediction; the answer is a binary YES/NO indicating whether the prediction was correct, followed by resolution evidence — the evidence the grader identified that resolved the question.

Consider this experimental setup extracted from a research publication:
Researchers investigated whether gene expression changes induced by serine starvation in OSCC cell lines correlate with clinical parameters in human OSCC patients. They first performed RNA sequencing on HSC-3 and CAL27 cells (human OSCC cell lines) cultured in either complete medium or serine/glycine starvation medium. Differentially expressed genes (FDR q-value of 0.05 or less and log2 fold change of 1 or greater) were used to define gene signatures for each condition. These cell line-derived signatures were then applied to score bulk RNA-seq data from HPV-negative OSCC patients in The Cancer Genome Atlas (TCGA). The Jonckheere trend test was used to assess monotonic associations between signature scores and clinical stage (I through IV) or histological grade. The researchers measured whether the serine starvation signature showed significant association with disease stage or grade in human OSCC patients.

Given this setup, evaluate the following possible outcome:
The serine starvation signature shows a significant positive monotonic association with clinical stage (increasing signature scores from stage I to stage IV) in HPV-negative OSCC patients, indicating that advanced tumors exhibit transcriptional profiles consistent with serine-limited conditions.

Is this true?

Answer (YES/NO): NO